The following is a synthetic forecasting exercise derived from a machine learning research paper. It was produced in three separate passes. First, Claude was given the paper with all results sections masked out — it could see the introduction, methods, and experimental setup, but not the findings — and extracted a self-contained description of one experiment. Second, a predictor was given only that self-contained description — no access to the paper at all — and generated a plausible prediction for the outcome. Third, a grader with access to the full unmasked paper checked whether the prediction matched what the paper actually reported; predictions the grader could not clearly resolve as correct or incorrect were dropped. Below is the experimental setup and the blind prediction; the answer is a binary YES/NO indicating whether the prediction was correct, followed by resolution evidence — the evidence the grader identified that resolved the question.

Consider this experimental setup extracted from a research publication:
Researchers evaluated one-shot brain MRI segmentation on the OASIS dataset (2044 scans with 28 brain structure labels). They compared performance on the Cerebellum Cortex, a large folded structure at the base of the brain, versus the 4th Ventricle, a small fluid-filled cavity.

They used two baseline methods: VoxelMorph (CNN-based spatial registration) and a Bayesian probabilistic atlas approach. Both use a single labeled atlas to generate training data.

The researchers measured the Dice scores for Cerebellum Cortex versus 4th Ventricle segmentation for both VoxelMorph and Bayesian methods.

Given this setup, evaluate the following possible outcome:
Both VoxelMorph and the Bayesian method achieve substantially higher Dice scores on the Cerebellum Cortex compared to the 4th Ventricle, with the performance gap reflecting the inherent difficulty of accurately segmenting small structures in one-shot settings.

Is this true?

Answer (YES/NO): YES